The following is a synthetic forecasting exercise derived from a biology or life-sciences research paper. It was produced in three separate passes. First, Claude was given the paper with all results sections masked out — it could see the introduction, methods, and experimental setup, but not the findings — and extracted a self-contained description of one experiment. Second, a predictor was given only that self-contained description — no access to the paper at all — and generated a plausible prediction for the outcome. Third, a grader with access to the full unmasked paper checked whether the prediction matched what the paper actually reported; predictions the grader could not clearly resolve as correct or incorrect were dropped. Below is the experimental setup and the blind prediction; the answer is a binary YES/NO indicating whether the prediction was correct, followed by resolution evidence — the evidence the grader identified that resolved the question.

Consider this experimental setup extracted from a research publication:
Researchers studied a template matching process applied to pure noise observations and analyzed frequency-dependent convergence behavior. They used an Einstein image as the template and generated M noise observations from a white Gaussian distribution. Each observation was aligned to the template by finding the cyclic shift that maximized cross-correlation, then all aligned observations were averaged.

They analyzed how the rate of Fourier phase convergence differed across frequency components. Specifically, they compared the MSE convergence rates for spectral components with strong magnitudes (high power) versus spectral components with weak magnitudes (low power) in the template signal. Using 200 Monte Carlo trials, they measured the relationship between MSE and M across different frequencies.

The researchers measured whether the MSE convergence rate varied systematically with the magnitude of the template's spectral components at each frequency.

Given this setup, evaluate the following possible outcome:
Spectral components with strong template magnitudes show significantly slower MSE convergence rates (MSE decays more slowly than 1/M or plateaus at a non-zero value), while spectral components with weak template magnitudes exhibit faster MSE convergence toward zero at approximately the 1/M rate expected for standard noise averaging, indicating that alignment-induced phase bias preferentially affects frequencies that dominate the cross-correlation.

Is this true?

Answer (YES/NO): NO